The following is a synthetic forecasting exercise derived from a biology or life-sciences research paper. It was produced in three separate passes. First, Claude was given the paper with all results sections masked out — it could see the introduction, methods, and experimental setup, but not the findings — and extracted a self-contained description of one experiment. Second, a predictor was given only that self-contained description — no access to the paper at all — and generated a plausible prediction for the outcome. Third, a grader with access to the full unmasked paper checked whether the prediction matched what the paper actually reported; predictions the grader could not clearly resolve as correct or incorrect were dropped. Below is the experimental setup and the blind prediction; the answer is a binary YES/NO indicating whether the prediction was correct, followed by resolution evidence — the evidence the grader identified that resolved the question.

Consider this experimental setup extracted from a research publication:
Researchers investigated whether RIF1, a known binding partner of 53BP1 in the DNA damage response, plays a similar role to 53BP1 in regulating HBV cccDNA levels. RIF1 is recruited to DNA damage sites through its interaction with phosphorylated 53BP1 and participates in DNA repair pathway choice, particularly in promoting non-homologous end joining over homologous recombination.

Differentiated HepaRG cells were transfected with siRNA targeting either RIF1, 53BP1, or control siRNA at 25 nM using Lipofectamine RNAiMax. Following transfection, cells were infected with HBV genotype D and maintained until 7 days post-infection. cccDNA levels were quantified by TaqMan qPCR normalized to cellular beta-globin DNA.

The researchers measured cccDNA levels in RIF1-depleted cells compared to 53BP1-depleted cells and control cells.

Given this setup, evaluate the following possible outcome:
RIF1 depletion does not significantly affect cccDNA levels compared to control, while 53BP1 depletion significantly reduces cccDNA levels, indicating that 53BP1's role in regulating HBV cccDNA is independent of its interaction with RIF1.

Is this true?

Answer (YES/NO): NO